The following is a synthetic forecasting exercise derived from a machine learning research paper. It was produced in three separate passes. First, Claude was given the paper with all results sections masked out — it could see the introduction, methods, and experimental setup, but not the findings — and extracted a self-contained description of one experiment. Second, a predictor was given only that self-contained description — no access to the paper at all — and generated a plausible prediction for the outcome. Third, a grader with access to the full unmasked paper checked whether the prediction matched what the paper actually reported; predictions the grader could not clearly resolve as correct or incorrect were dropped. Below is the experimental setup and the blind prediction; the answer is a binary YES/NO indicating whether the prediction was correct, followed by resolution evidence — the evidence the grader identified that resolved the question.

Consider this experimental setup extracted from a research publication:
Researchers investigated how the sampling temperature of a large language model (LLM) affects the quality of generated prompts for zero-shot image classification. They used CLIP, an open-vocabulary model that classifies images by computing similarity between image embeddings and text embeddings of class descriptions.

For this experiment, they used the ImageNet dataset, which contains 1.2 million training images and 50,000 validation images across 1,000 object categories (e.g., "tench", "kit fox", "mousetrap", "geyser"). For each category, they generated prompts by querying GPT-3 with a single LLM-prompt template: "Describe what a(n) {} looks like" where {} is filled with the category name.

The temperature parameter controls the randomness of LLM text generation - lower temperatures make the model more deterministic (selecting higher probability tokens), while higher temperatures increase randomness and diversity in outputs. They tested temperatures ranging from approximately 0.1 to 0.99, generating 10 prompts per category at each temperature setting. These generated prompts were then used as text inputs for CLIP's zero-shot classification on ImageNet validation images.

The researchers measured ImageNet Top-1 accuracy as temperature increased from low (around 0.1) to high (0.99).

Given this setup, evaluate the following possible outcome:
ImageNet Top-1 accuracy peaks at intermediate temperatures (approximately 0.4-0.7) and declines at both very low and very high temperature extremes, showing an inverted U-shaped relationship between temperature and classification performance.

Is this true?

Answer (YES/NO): NO